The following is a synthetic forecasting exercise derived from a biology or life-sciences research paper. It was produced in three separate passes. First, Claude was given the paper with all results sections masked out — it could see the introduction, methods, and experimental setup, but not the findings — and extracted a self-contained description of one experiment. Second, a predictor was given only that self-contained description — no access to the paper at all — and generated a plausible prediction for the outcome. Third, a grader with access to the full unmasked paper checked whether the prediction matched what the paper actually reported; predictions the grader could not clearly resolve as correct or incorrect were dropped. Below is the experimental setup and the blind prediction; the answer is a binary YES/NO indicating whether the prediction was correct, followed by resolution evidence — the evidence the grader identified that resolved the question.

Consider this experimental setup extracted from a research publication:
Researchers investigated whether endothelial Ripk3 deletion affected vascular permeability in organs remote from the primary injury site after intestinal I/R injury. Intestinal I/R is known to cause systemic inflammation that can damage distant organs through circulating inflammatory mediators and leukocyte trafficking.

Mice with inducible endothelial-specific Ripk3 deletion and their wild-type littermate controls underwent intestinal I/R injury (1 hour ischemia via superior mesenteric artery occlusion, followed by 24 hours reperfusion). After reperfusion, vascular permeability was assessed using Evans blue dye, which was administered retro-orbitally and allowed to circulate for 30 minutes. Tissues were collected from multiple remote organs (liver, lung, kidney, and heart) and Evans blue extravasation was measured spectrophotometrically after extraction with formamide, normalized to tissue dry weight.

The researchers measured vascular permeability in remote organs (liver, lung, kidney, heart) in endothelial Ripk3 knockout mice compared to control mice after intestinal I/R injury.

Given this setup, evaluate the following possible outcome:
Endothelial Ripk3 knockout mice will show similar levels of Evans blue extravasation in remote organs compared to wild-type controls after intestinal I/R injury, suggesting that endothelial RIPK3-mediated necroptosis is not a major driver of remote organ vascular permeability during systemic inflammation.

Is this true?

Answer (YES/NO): NO